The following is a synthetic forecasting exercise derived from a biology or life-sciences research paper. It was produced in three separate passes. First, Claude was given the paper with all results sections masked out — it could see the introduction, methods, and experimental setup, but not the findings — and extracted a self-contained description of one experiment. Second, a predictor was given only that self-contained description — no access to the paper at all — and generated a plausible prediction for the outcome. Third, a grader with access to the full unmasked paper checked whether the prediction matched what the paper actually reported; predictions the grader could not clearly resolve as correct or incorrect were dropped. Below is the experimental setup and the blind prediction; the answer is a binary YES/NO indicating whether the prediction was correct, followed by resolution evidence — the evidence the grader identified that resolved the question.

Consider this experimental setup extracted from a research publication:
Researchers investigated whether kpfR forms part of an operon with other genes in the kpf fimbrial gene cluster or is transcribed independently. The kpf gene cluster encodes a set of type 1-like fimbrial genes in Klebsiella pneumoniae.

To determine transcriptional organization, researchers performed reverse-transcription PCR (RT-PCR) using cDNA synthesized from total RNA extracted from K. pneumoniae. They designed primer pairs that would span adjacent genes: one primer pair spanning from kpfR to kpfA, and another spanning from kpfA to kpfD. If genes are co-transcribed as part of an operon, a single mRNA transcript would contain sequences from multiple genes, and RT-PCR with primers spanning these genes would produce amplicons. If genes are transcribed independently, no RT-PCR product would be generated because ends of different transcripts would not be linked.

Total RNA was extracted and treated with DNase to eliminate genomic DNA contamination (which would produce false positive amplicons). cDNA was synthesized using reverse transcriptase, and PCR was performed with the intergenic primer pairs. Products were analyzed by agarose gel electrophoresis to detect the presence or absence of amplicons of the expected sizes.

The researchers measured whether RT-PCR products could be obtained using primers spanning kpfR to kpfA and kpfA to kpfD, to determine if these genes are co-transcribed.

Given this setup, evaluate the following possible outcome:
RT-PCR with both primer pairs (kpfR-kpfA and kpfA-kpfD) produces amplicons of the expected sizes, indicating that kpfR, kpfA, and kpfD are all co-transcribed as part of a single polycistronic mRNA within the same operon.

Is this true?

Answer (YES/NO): YES